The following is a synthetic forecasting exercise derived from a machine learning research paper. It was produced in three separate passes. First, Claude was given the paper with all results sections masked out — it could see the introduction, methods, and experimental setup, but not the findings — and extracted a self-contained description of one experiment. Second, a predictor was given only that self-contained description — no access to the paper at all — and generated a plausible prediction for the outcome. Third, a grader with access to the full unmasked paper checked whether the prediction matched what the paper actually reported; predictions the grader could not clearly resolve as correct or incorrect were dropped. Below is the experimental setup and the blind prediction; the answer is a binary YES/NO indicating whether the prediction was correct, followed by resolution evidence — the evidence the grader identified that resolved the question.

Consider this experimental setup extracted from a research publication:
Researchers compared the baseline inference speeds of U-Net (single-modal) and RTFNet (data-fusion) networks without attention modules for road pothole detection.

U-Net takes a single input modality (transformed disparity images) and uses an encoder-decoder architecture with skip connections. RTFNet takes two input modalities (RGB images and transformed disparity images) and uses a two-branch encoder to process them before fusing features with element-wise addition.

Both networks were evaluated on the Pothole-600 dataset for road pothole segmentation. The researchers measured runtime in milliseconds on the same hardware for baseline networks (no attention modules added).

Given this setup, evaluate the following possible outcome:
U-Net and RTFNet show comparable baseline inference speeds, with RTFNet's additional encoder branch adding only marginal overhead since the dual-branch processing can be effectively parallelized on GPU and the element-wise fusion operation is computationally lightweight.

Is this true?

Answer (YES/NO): NO